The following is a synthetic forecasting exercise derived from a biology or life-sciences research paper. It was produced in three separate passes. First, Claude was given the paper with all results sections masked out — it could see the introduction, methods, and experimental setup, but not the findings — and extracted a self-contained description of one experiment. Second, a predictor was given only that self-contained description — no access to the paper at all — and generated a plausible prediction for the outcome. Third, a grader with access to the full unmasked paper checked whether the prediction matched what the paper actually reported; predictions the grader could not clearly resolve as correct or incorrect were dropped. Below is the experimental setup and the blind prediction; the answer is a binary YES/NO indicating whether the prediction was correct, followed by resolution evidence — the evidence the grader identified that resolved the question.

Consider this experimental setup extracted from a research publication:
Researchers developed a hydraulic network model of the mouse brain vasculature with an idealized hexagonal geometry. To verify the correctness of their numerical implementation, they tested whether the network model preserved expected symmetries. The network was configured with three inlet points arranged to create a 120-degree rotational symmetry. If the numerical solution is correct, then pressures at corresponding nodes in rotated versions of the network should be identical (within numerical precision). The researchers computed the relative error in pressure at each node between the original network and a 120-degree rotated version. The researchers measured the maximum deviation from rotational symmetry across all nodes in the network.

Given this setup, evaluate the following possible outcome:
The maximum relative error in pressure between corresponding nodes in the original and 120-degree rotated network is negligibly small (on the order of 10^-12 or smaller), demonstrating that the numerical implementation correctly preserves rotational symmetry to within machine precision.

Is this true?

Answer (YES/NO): NO